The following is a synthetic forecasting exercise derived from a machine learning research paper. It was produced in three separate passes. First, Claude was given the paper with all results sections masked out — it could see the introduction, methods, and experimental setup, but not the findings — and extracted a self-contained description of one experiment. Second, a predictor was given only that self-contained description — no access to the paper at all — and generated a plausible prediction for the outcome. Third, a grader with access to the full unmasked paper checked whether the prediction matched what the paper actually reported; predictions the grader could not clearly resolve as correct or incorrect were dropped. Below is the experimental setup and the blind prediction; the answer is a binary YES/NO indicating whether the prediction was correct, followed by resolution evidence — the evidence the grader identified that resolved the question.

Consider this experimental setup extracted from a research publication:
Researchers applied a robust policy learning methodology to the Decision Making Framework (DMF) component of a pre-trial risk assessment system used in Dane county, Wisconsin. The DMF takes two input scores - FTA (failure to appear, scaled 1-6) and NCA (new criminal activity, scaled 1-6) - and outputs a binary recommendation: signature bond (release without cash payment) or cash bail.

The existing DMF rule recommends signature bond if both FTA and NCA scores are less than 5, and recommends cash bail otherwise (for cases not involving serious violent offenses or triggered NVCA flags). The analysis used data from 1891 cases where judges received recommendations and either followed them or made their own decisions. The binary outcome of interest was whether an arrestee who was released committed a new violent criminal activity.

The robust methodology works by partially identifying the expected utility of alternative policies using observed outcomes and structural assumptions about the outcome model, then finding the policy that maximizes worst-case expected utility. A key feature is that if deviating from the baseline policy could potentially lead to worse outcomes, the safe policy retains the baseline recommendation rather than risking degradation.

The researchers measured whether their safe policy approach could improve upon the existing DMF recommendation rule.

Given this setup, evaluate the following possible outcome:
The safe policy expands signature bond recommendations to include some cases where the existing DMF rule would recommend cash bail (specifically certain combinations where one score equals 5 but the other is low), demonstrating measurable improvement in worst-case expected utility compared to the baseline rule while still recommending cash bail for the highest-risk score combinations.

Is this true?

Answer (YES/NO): NO